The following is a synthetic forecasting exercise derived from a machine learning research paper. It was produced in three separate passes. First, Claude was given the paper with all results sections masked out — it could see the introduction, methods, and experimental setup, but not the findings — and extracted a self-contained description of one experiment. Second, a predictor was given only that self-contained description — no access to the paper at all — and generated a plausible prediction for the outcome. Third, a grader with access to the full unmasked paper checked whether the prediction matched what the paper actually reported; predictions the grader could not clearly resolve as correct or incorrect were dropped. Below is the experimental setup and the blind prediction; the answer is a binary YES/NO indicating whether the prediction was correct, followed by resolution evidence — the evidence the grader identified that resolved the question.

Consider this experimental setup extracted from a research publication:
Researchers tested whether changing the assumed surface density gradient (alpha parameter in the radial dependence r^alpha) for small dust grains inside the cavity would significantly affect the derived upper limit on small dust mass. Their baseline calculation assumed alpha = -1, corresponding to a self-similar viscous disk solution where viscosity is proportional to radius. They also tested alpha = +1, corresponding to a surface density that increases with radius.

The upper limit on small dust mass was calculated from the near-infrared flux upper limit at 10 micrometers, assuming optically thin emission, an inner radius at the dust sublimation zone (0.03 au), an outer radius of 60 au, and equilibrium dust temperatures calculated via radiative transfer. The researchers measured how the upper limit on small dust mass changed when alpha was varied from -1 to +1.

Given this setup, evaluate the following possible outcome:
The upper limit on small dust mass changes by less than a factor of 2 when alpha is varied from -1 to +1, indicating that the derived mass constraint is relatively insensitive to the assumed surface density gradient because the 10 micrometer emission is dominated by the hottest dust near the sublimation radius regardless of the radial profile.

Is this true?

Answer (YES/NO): NO